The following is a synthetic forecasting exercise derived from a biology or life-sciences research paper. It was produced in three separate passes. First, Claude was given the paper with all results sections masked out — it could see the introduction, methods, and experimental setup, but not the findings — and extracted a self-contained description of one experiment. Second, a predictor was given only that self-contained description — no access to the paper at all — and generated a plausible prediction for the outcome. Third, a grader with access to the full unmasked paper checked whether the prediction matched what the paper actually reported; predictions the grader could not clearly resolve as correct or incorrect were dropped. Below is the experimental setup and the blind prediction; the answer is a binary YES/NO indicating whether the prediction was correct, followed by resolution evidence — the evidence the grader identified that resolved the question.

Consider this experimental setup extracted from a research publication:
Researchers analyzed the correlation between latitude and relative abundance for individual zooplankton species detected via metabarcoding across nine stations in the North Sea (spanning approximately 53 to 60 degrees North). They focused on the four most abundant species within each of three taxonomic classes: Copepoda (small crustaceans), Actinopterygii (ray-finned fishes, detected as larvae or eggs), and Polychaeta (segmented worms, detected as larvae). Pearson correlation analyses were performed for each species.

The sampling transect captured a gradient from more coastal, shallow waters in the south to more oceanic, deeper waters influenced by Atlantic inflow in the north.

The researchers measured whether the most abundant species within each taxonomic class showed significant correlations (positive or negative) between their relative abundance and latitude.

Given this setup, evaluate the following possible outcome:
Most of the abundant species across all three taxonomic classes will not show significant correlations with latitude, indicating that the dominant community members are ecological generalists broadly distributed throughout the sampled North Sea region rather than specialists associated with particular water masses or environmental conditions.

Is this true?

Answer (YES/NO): YES